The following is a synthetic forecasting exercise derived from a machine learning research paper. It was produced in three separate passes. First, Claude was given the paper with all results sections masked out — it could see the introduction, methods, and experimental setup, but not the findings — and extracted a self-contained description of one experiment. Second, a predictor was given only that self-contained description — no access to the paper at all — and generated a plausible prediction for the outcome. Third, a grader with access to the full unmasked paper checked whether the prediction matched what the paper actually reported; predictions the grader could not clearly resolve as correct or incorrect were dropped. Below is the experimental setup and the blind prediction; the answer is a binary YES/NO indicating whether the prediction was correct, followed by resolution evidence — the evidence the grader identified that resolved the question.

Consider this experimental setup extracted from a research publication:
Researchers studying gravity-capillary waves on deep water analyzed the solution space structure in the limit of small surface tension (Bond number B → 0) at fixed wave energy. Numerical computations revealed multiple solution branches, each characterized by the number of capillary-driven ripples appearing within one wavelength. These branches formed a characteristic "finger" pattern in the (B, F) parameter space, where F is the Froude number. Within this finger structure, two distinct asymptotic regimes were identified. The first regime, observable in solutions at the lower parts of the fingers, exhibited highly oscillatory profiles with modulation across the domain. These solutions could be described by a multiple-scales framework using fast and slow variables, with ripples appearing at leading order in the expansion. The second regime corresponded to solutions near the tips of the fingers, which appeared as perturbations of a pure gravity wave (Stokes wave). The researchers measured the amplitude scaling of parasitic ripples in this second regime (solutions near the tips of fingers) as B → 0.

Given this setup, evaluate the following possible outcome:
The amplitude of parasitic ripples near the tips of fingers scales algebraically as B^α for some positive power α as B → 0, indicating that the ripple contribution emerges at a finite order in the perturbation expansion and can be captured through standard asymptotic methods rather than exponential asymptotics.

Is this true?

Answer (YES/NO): NO